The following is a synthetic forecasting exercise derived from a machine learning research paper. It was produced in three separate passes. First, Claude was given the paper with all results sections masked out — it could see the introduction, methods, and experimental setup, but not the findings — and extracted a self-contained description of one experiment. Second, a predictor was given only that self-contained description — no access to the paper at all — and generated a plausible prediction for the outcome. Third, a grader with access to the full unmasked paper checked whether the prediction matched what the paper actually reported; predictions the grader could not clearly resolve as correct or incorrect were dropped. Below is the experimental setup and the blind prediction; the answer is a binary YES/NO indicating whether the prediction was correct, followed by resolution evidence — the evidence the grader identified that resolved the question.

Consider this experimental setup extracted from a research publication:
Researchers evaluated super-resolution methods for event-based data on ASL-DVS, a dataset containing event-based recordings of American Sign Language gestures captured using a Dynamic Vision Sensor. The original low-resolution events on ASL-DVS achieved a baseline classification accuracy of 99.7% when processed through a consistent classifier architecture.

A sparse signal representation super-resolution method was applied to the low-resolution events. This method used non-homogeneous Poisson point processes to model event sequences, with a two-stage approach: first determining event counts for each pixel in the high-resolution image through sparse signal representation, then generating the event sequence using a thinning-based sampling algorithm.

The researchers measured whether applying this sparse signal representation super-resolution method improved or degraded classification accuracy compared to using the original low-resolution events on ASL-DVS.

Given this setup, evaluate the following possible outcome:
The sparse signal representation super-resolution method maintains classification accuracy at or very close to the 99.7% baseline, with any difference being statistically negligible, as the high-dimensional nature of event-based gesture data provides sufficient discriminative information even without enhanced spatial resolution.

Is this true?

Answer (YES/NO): NO